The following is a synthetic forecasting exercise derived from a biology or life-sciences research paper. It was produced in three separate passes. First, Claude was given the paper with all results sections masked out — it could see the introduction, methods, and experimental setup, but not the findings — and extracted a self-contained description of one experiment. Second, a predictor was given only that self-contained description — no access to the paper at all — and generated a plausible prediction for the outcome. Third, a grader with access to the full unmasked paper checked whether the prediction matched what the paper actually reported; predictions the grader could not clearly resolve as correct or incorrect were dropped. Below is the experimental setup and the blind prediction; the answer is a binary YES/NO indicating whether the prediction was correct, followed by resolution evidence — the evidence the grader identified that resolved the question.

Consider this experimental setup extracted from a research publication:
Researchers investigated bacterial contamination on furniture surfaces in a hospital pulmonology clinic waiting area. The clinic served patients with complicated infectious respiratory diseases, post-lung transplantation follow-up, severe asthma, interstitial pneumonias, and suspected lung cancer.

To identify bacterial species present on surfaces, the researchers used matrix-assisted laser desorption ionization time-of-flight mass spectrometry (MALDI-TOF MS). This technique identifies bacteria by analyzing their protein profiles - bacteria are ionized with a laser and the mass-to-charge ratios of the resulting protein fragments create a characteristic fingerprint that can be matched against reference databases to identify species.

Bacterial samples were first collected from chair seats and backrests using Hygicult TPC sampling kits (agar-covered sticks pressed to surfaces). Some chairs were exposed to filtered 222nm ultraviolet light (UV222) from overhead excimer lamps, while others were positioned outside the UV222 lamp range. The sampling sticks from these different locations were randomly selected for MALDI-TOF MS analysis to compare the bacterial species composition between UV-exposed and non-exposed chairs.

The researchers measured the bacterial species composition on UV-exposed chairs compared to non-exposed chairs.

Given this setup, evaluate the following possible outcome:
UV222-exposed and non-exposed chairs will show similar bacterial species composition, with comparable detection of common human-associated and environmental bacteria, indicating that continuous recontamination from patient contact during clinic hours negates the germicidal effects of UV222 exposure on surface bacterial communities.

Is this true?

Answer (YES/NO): NO